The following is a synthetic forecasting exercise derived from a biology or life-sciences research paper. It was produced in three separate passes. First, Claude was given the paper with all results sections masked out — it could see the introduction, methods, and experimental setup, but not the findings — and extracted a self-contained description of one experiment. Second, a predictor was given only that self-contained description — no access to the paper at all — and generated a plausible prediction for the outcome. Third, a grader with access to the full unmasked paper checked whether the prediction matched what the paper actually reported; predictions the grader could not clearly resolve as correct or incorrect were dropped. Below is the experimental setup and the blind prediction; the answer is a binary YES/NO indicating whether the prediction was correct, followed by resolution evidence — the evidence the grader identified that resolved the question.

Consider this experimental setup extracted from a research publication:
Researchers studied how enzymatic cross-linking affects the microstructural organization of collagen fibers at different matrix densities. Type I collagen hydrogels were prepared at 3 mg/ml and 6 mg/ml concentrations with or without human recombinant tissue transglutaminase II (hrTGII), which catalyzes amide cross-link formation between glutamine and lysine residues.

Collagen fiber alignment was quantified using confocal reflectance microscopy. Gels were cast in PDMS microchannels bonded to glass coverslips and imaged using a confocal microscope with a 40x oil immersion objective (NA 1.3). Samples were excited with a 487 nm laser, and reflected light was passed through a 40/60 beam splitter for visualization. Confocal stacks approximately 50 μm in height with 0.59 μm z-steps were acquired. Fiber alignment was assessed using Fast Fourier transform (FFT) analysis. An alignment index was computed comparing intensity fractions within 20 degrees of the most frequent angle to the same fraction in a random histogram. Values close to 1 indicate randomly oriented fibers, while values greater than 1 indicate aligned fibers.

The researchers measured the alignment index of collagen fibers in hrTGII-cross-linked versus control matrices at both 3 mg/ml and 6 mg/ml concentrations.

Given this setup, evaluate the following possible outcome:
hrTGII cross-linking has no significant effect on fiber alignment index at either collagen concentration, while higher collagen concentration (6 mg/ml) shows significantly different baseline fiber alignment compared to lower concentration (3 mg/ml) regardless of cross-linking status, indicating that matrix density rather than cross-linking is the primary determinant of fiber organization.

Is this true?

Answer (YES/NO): NO